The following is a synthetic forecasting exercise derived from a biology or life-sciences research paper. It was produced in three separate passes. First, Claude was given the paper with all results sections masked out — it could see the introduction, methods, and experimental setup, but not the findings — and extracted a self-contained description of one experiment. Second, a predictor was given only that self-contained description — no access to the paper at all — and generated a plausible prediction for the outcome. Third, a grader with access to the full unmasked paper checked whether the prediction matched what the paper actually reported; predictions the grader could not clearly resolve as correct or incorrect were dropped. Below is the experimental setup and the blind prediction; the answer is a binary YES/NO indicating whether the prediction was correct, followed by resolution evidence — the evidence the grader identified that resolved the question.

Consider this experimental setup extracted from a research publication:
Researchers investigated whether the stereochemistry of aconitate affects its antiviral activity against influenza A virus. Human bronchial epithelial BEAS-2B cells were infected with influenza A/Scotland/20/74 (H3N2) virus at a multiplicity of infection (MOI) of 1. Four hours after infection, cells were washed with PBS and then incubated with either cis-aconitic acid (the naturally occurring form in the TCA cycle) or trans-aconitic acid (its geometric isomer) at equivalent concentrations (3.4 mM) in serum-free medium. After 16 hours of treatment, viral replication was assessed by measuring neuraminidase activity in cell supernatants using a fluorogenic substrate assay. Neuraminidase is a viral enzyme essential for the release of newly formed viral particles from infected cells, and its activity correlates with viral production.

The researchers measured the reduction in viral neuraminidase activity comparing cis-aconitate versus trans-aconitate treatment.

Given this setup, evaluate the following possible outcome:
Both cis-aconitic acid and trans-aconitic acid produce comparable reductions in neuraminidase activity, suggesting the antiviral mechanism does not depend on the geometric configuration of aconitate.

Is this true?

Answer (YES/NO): YES